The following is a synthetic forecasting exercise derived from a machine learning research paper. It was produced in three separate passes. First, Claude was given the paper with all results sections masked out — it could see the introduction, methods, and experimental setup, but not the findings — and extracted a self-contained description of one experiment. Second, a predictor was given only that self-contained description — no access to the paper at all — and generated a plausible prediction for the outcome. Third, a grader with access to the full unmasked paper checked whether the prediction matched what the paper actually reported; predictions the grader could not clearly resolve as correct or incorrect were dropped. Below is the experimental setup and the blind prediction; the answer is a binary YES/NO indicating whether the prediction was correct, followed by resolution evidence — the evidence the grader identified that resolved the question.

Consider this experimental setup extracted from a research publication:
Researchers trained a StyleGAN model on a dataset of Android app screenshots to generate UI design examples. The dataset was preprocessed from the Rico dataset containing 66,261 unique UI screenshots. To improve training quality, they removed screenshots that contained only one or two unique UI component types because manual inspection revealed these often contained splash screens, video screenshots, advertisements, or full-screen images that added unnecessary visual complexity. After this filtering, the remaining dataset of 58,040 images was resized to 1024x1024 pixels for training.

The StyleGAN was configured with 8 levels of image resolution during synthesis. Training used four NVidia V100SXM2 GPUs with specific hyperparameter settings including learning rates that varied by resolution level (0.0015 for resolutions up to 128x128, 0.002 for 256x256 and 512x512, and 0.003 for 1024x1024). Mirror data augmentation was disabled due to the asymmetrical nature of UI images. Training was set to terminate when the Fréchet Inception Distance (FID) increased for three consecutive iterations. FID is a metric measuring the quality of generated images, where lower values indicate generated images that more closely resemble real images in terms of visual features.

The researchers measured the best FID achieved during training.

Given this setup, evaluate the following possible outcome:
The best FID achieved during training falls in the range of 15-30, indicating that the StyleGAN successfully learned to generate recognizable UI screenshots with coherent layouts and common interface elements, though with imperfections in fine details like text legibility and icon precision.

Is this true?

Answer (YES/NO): NO